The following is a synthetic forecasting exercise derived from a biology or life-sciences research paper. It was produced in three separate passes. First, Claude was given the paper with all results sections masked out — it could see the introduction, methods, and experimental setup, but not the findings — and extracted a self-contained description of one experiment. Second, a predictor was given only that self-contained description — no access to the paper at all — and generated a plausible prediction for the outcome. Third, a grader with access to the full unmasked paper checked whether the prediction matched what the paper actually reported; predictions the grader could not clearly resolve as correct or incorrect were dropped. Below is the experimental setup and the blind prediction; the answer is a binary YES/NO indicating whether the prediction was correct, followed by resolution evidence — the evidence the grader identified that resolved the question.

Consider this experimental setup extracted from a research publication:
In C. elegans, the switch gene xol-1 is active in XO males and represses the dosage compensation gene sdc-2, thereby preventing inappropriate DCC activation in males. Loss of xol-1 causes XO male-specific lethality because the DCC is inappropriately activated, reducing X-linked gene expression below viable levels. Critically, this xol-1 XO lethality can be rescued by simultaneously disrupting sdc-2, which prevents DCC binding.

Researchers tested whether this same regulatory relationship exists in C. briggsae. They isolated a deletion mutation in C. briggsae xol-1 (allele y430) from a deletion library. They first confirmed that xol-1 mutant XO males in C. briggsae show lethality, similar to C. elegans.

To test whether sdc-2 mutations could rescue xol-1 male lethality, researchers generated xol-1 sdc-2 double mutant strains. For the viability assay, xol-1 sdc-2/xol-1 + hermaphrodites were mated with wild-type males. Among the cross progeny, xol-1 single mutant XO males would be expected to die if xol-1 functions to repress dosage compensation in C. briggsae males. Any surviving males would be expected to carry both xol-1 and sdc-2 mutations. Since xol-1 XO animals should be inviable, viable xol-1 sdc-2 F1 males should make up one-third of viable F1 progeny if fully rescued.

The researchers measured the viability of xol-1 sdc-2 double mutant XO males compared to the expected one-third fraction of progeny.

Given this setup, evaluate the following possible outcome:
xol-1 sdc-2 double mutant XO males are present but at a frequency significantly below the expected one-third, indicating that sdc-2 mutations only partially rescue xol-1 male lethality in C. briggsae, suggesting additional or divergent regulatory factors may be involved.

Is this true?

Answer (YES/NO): NO